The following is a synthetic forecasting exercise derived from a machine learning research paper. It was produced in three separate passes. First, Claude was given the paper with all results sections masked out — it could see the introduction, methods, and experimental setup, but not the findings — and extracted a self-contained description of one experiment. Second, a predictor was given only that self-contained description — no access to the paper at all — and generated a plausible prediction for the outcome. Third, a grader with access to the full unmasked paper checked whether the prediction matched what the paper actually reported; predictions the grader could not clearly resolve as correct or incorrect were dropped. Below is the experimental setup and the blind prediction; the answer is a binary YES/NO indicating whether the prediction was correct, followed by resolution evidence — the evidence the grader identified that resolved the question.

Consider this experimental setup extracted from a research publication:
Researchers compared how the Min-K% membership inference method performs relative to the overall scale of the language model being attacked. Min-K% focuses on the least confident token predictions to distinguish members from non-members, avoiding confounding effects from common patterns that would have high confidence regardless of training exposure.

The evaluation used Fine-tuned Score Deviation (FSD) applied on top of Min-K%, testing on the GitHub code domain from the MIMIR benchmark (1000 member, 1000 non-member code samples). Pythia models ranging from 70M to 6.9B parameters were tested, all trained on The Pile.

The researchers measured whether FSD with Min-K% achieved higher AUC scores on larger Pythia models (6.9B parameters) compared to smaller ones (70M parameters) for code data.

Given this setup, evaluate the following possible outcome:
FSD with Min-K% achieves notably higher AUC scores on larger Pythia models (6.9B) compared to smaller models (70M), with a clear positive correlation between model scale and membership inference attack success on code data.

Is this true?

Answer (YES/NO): NO